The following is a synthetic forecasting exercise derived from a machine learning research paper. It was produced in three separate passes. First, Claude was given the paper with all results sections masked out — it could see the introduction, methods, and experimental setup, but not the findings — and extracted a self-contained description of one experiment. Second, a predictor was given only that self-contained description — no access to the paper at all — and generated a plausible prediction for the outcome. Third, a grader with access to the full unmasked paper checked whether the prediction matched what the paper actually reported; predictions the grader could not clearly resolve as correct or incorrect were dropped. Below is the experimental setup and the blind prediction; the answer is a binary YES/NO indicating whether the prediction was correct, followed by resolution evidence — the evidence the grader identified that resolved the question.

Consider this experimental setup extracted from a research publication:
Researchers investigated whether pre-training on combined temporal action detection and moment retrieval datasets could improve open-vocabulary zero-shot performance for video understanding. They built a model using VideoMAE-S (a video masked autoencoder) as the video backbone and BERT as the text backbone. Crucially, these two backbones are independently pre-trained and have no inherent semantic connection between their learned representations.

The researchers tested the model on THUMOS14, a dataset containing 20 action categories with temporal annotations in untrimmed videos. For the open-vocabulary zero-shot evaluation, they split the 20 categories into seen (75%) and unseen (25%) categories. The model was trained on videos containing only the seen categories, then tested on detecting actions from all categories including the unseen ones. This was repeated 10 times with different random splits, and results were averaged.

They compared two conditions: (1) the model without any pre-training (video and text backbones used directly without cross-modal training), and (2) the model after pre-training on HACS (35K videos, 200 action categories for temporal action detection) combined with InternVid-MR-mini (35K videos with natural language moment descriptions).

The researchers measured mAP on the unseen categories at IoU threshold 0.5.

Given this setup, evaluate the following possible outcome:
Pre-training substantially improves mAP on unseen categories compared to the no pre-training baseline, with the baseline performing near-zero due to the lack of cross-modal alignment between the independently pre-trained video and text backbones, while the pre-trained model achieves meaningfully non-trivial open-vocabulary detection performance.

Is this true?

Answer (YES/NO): NO